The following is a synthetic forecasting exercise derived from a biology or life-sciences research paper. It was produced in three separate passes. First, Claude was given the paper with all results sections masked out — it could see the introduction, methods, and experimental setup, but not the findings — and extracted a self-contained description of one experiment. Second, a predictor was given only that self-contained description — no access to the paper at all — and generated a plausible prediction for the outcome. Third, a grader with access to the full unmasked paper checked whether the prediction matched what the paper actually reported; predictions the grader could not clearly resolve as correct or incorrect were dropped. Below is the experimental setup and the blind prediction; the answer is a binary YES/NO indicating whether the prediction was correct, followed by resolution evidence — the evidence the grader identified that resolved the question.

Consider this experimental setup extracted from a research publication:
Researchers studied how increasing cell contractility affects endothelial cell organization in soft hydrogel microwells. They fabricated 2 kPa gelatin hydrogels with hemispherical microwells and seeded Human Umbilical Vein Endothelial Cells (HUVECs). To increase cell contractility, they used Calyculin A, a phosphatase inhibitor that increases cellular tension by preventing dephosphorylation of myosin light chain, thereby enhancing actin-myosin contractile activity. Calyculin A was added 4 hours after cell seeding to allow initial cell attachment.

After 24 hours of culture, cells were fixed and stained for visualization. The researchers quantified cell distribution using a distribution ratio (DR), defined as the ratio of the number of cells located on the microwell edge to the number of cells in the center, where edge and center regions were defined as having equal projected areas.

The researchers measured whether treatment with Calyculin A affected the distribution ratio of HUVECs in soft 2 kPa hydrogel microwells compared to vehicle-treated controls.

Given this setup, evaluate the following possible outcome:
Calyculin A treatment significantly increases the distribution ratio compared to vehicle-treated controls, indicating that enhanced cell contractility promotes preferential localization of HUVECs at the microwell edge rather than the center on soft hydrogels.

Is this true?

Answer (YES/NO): NO